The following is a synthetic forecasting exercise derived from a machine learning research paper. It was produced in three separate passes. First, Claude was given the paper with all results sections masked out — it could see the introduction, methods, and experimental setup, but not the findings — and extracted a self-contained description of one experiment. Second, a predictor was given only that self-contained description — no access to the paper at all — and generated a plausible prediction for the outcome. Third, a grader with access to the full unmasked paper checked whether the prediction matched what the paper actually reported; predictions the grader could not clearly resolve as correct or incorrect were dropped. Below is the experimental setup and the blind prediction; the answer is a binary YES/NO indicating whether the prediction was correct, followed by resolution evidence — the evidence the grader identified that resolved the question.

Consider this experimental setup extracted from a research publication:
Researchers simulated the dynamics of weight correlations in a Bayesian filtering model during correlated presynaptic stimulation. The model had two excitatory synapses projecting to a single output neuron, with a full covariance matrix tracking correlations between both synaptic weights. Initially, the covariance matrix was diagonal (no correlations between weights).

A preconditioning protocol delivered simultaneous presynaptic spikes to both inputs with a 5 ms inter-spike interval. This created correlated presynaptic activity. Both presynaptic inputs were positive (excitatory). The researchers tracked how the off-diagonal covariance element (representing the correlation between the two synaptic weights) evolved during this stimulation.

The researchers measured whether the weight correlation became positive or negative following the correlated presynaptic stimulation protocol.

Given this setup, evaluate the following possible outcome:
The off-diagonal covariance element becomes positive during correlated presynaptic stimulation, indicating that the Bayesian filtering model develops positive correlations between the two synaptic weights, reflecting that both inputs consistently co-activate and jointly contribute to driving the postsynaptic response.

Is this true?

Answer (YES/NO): NO